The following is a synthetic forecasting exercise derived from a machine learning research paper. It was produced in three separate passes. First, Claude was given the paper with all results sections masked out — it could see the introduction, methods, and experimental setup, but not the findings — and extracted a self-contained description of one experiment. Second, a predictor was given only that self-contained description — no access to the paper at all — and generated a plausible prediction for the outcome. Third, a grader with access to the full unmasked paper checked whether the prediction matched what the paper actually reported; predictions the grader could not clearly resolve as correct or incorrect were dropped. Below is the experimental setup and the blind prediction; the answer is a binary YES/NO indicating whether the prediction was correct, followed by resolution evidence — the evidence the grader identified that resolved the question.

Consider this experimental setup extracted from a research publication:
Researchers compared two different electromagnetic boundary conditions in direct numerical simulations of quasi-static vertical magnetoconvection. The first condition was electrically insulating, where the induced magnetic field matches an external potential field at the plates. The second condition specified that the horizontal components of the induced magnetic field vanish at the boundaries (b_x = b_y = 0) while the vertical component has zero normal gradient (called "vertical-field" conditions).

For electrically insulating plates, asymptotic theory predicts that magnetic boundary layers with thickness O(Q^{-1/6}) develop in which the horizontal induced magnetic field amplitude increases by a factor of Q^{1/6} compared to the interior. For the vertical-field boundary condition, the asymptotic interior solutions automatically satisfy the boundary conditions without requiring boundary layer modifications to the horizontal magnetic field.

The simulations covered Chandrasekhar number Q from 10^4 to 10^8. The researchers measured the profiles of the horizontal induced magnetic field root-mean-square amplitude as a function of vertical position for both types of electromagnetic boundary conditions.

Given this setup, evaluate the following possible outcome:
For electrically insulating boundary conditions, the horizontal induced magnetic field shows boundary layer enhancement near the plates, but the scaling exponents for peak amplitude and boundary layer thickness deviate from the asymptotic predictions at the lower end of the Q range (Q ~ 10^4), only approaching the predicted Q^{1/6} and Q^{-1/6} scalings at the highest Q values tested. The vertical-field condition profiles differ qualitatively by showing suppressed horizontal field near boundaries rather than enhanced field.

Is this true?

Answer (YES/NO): NO